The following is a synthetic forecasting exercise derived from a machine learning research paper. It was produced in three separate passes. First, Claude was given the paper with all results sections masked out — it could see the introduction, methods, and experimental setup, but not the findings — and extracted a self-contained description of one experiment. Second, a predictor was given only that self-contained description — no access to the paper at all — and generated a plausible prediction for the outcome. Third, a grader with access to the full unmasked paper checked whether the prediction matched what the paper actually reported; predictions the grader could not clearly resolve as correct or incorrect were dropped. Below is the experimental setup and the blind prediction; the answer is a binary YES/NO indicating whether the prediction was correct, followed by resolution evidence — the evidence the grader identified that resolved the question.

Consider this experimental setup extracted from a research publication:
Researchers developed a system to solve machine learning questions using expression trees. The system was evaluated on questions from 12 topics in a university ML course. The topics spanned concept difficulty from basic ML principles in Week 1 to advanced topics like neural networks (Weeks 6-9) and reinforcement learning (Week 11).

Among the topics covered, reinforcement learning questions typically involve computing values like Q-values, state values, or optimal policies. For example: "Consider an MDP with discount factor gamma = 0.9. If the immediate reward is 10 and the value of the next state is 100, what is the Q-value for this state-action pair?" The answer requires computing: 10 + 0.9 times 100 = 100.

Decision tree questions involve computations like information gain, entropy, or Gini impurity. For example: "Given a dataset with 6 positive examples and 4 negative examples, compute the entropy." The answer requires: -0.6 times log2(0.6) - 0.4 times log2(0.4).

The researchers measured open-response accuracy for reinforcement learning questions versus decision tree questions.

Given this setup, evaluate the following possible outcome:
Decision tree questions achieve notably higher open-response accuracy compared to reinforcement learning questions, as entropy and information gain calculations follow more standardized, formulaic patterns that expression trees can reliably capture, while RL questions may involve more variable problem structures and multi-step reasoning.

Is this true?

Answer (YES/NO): NO